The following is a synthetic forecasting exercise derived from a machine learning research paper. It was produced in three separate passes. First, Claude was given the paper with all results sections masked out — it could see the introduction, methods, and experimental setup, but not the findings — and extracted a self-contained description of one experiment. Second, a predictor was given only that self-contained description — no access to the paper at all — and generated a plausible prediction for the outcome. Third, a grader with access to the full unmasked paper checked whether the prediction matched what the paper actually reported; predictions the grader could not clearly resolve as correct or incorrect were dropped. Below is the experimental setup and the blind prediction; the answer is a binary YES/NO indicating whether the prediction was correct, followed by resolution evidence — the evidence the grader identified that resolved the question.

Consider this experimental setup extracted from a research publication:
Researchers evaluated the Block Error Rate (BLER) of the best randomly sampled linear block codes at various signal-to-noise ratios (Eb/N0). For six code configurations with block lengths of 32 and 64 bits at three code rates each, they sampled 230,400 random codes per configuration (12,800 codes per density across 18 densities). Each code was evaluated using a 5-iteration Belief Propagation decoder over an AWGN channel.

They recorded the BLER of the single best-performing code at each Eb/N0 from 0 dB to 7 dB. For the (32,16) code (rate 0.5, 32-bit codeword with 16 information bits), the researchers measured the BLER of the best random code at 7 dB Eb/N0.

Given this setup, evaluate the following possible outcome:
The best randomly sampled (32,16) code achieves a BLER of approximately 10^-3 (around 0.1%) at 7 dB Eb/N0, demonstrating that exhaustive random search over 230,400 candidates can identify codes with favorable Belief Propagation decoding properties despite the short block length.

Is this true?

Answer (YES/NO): NO